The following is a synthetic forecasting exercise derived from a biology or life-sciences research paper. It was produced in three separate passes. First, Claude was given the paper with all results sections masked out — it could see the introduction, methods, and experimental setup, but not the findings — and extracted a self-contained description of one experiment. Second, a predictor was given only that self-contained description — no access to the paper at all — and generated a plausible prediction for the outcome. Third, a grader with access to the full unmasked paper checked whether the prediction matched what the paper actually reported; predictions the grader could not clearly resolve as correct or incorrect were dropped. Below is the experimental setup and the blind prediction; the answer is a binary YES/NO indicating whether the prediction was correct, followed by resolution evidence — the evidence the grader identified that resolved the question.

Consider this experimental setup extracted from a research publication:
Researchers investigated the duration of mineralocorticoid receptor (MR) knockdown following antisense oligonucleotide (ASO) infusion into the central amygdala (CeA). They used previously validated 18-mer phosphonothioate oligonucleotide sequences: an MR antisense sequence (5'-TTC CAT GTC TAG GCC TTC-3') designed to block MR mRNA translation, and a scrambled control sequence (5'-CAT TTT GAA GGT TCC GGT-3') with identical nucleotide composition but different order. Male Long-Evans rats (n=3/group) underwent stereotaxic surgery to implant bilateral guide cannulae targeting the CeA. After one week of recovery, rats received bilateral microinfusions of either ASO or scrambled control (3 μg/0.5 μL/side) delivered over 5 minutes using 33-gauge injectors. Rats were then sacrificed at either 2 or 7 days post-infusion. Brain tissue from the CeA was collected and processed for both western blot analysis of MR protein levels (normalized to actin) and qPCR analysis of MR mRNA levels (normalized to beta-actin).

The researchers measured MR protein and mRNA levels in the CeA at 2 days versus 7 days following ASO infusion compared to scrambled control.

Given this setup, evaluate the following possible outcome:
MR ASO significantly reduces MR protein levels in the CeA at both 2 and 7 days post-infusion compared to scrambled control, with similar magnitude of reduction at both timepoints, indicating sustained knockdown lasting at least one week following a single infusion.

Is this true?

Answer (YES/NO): NO